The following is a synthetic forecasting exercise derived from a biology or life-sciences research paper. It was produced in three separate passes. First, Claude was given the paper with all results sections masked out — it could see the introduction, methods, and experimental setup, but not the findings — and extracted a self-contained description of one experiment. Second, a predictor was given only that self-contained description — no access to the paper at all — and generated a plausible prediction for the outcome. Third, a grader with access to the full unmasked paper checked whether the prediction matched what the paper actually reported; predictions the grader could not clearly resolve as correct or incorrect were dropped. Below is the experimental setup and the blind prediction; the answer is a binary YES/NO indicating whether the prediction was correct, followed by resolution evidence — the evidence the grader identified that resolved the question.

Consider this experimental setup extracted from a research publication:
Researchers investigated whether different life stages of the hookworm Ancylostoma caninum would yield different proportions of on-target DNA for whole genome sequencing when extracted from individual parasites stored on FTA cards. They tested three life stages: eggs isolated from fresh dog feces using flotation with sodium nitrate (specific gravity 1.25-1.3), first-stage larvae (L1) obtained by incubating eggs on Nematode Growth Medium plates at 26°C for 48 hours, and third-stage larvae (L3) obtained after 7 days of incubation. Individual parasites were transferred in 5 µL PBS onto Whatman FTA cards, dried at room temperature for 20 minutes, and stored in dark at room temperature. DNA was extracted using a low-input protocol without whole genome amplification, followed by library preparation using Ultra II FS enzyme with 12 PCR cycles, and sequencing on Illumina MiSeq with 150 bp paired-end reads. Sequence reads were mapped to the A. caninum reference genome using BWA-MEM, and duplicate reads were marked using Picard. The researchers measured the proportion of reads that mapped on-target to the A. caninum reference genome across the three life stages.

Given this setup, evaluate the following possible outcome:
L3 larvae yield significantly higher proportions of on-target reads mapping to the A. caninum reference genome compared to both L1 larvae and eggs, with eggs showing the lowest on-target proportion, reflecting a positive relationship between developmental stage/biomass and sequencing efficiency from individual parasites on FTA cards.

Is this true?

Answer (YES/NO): NO